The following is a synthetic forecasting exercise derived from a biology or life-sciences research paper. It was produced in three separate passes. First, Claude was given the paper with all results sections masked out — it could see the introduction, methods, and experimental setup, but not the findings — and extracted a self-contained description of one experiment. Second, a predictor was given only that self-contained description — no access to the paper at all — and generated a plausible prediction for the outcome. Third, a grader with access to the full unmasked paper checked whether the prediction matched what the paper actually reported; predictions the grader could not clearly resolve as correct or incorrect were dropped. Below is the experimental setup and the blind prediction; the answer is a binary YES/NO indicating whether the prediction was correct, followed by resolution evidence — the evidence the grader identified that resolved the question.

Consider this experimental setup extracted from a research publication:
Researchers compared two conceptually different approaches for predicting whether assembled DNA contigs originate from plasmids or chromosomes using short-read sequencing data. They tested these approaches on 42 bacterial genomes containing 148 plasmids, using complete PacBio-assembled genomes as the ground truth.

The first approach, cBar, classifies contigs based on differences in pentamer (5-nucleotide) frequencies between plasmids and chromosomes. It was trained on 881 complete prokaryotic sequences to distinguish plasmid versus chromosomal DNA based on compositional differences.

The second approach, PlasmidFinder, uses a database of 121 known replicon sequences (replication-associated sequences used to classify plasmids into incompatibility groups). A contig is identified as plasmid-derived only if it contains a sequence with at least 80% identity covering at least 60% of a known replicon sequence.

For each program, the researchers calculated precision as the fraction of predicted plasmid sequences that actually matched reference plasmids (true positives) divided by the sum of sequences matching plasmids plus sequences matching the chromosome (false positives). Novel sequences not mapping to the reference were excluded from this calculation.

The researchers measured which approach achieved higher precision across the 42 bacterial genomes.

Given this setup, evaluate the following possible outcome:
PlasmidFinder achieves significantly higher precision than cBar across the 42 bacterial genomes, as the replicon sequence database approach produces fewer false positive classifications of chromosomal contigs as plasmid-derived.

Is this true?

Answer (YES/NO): YES